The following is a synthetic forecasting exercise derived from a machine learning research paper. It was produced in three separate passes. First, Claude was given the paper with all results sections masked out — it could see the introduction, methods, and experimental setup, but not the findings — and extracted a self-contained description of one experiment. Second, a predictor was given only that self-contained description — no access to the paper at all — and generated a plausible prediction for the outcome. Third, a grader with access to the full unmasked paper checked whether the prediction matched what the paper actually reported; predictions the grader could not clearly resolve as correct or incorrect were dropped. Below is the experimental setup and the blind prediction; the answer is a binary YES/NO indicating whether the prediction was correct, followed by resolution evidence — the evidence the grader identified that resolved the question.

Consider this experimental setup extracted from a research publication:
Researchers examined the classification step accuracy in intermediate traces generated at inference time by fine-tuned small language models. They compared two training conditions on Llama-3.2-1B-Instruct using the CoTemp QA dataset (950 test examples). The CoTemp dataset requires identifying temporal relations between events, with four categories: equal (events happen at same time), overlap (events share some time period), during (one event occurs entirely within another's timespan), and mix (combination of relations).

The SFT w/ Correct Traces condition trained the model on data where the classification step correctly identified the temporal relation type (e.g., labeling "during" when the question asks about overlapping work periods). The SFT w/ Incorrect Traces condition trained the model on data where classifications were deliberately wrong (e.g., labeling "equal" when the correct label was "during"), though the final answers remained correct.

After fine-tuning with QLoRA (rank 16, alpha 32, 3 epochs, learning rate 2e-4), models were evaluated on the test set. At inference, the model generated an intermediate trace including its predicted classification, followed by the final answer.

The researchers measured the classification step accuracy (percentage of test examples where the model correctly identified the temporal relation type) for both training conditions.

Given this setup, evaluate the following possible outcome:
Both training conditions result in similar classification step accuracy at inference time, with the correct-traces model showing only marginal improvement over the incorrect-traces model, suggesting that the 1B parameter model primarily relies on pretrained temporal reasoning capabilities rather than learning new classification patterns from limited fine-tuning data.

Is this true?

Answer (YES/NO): NO